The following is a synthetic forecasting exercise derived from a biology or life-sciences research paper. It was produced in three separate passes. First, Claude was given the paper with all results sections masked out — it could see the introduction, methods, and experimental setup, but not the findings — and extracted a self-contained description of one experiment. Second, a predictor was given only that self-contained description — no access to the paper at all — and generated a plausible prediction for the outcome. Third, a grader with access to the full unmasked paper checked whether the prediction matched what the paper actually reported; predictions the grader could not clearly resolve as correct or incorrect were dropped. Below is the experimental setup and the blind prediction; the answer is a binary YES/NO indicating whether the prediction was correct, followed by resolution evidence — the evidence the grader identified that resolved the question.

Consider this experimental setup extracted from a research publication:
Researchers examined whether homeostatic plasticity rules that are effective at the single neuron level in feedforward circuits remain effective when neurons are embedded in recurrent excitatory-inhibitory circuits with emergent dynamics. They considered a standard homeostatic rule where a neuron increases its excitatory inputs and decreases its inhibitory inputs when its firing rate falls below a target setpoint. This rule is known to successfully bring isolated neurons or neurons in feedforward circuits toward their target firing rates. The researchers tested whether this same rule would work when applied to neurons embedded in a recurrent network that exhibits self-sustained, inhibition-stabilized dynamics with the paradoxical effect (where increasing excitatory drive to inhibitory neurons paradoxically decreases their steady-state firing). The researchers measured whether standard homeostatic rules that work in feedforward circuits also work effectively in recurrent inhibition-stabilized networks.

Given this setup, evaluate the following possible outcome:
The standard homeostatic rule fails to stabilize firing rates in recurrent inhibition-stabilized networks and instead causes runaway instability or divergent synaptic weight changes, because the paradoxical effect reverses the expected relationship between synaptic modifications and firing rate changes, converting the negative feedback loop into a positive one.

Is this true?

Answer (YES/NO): YES